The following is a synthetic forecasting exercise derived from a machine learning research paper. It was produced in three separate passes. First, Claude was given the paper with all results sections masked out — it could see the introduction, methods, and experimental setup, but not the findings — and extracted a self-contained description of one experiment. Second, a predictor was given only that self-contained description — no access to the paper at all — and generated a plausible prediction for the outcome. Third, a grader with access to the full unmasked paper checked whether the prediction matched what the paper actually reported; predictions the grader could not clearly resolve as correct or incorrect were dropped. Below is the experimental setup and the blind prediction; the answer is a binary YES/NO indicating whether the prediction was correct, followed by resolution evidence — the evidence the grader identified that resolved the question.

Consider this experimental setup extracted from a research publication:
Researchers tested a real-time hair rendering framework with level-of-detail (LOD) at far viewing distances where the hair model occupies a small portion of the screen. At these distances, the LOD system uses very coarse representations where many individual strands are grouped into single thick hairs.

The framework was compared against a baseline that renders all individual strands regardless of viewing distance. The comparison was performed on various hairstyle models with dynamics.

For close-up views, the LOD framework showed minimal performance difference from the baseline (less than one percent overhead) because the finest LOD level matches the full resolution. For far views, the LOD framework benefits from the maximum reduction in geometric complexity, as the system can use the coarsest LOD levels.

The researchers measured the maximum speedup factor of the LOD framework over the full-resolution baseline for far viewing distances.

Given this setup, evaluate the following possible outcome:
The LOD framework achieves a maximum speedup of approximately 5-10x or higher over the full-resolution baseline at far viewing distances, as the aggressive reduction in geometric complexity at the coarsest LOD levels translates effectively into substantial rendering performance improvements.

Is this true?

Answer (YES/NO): YES